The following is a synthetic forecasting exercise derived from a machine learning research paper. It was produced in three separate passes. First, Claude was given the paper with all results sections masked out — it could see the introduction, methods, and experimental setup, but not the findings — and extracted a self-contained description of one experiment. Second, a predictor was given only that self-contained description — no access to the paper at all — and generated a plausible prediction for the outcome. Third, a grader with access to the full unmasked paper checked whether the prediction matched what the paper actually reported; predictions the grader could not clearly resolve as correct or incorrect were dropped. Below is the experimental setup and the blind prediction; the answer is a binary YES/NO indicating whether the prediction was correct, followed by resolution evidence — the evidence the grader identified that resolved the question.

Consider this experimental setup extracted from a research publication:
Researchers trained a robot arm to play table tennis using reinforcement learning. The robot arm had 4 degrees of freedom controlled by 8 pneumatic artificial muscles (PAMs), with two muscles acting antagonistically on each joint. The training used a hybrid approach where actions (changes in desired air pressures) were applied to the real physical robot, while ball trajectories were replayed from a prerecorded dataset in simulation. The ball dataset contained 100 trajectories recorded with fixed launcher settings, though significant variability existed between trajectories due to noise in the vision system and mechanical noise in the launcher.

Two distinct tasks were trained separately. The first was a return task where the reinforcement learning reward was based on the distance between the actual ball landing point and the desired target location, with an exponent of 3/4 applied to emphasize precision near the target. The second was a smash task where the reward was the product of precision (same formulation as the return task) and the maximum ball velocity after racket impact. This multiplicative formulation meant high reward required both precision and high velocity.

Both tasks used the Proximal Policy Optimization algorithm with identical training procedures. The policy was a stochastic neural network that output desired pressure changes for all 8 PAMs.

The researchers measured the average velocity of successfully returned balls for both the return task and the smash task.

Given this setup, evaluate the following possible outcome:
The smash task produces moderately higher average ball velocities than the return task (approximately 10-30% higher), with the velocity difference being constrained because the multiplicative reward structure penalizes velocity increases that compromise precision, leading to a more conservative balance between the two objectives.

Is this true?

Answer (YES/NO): NO